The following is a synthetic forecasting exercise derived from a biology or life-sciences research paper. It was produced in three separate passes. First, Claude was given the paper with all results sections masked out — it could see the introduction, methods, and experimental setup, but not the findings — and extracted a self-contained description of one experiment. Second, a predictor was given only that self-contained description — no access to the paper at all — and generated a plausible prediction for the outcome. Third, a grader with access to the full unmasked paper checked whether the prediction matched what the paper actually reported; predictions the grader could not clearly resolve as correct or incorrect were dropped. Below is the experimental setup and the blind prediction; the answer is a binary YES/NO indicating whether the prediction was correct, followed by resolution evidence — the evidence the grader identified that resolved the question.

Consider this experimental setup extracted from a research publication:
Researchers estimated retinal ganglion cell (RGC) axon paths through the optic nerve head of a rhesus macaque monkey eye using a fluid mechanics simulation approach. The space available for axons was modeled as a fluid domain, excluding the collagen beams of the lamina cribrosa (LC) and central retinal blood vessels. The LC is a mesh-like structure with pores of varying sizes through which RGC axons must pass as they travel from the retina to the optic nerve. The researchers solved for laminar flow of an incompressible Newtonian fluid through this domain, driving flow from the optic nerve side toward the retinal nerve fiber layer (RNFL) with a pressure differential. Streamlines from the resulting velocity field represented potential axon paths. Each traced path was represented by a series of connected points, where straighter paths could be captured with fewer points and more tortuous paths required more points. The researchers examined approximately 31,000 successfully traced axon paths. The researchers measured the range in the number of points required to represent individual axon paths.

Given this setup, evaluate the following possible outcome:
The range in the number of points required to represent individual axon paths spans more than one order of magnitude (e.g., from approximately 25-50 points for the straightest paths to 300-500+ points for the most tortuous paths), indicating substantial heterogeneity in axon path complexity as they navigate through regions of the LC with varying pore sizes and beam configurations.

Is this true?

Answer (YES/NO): NO